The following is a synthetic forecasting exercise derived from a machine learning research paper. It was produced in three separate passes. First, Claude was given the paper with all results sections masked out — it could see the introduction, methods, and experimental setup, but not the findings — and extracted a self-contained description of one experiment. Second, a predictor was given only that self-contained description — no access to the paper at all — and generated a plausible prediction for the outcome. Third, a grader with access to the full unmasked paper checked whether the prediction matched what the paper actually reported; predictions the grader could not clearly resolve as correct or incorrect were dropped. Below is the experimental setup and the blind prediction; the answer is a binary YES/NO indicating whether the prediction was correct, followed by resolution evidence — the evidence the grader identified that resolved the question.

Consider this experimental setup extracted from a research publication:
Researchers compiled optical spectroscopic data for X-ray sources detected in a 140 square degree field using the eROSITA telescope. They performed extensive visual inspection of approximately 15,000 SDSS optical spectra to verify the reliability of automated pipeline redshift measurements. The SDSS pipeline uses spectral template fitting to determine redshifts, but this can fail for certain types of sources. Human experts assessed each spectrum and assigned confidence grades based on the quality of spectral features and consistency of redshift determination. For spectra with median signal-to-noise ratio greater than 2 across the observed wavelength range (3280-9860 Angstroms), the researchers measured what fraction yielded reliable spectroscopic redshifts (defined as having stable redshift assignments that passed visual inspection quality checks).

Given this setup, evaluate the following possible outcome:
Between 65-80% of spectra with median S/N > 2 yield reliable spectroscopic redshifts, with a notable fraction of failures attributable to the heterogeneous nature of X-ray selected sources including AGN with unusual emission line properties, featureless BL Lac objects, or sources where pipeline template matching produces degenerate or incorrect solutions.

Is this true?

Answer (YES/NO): NO